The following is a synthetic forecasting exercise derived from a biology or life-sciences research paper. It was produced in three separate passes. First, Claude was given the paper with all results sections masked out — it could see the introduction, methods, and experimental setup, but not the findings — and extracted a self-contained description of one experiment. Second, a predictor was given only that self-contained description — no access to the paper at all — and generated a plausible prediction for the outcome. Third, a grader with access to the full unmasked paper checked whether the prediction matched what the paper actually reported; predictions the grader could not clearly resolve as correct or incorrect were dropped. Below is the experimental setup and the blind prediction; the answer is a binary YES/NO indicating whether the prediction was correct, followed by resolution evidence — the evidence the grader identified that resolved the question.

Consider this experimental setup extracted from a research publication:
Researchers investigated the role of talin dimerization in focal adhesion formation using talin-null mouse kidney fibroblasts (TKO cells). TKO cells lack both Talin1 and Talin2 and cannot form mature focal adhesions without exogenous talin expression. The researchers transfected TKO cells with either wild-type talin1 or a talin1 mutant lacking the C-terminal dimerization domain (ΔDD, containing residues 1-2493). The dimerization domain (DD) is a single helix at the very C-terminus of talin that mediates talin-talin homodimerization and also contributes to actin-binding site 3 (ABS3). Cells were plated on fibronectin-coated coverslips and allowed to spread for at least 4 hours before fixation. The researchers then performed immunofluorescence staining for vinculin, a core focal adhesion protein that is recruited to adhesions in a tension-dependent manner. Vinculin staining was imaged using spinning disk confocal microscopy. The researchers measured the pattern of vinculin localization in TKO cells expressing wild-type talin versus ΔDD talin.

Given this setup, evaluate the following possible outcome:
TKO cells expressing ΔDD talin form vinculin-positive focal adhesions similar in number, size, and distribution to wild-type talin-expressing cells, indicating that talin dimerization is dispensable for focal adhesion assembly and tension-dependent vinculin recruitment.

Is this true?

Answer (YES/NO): NO